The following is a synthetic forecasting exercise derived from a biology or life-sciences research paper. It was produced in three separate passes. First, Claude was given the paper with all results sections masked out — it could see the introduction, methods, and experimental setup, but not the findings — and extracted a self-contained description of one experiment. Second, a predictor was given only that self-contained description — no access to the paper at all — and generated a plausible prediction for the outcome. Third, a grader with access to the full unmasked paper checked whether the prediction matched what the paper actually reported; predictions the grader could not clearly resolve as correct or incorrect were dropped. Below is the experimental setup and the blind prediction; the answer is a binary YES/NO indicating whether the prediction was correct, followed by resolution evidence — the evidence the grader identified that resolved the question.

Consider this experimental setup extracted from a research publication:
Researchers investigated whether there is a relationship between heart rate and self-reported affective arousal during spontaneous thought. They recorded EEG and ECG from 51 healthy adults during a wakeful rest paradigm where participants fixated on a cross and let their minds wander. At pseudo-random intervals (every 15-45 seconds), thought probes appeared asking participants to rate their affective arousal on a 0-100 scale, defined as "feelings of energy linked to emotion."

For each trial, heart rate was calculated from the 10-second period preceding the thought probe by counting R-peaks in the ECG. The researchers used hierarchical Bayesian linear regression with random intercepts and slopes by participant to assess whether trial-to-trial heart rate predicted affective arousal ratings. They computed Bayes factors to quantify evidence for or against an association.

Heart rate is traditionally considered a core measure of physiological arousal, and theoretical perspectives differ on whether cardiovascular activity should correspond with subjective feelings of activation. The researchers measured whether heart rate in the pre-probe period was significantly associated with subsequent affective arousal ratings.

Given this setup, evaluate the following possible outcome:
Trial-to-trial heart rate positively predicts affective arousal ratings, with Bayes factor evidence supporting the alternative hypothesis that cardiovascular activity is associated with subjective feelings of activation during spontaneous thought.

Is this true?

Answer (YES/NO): NO